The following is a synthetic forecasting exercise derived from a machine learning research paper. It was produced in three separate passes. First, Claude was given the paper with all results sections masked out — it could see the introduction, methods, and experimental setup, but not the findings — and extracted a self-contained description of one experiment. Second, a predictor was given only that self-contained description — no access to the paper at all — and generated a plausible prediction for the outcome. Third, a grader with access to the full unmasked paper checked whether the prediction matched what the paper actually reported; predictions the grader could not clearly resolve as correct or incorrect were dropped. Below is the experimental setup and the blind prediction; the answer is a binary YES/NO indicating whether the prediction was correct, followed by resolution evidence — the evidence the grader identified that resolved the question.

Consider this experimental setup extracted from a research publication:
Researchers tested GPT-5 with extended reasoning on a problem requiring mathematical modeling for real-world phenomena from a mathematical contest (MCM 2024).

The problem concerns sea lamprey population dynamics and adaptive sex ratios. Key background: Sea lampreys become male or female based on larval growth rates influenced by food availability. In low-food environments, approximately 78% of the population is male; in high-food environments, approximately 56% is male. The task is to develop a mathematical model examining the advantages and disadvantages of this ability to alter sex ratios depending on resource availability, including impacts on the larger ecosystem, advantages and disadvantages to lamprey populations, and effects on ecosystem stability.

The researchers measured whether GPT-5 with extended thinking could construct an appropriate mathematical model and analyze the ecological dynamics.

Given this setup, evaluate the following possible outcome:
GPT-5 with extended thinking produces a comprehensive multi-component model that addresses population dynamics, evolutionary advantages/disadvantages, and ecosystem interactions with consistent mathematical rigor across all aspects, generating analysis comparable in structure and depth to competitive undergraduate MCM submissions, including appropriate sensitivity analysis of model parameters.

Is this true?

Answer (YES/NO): NO